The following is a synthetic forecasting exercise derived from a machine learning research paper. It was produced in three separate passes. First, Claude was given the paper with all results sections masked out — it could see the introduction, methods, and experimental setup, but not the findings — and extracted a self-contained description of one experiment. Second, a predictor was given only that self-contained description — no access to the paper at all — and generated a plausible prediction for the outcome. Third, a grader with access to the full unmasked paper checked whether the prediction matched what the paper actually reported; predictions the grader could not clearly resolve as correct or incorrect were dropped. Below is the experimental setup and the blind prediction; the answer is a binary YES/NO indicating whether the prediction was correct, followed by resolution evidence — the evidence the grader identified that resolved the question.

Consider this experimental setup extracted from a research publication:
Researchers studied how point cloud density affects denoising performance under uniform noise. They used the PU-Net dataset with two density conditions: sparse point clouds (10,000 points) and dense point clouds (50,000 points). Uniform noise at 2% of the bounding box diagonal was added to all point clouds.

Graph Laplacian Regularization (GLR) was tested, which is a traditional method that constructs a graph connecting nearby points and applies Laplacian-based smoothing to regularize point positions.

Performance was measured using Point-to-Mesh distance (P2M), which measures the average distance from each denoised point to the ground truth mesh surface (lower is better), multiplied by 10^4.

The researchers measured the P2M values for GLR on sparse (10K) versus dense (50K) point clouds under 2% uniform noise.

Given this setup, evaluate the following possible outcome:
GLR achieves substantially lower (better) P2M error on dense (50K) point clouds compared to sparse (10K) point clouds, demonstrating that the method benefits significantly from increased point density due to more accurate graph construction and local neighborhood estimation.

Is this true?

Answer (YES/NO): YES